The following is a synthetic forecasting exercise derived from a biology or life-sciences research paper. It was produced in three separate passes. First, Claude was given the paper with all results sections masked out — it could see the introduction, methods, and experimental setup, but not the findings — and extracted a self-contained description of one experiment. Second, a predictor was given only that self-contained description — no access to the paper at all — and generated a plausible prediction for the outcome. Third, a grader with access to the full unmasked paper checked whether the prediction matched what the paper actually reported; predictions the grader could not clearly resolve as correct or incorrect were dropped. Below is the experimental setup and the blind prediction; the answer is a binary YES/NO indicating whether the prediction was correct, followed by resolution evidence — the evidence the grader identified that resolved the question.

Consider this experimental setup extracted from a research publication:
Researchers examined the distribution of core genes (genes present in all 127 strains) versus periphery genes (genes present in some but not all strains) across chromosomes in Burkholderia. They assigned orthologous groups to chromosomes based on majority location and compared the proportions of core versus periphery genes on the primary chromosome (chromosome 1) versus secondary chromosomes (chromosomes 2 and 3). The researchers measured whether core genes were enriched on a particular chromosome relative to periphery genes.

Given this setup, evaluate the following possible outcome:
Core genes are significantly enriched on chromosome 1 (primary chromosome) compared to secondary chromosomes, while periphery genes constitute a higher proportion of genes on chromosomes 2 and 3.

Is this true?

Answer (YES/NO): YES